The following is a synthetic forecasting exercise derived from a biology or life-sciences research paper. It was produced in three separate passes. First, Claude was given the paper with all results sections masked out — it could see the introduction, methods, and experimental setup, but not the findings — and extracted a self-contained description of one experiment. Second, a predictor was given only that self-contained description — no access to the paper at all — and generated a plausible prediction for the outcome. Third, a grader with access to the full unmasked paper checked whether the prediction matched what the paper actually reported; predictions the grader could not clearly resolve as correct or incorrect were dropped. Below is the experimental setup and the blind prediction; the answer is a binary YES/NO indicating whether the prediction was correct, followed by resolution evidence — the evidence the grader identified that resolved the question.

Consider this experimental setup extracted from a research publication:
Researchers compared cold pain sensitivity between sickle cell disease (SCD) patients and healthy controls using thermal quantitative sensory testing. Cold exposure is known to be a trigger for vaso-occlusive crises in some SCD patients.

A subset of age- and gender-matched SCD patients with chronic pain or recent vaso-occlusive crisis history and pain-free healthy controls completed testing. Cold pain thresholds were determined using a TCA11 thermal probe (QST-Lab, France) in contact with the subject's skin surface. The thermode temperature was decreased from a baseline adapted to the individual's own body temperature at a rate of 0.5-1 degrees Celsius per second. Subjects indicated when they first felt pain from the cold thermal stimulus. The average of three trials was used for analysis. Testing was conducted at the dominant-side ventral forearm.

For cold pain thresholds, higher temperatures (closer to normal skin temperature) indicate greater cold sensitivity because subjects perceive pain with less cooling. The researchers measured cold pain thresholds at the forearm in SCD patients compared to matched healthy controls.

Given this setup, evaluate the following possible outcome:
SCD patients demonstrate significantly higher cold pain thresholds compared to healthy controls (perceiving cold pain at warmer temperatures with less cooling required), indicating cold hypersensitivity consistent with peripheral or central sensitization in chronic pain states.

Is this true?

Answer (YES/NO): YES